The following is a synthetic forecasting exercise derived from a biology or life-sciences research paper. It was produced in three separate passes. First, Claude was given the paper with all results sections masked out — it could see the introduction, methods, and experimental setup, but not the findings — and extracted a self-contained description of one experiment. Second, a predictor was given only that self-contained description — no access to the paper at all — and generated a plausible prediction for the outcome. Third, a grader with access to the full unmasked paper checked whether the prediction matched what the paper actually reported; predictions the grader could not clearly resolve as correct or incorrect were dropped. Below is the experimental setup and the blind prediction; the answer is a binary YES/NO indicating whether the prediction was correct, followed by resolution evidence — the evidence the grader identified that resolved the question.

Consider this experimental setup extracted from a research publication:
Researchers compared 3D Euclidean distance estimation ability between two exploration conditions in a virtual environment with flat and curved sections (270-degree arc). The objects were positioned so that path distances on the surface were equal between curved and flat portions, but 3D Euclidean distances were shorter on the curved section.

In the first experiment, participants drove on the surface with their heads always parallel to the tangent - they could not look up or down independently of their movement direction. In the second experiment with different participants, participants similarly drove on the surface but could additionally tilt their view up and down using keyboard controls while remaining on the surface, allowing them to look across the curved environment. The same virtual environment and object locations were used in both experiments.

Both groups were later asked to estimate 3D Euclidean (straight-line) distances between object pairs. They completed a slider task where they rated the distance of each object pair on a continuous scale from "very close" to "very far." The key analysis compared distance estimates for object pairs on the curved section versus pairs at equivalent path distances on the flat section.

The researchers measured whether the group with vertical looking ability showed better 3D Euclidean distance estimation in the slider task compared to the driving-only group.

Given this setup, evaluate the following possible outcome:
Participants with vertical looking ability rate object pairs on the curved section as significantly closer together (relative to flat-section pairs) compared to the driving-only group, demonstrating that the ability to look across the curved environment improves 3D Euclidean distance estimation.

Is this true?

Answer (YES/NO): YES